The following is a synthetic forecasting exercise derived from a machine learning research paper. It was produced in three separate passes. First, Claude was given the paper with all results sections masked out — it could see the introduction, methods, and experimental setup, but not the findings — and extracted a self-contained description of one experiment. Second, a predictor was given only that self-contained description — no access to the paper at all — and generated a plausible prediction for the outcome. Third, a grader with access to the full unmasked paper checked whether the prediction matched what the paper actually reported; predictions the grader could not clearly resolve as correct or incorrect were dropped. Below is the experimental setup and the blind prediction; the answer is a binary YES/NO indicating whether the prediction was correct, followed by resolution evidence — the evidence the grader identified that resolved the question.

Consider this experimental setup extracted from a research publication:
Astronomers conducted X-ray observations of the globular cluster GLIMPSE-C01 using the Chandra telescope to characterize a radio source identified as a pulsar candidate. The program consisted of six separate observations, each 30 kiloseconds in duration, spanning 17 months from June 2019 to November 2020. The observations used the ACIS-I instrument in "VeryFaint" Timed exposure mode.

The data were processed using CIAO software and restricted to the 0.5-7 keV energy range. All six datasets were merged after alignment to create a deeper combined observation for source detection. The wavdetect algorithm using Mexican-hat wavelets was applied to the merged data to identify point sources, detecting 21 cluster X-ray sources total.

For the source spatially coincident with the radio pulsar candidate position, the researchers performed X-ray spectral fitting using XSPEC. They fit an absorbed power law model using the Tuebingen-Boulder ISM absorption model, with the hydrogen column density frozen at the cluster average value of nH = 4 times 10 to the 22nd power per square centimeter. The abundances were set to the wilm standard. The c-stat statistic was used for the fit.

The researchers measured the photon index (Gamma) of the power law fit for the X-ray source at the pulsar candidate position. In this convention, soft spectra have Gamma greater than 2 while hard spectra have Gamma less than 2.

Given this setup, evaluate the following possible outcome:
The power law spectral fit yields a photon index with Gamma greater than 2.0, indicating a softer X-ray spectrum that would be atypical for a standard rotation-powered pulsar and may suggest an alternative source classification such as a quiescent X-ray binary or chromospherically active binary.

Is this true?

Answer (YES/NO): NO